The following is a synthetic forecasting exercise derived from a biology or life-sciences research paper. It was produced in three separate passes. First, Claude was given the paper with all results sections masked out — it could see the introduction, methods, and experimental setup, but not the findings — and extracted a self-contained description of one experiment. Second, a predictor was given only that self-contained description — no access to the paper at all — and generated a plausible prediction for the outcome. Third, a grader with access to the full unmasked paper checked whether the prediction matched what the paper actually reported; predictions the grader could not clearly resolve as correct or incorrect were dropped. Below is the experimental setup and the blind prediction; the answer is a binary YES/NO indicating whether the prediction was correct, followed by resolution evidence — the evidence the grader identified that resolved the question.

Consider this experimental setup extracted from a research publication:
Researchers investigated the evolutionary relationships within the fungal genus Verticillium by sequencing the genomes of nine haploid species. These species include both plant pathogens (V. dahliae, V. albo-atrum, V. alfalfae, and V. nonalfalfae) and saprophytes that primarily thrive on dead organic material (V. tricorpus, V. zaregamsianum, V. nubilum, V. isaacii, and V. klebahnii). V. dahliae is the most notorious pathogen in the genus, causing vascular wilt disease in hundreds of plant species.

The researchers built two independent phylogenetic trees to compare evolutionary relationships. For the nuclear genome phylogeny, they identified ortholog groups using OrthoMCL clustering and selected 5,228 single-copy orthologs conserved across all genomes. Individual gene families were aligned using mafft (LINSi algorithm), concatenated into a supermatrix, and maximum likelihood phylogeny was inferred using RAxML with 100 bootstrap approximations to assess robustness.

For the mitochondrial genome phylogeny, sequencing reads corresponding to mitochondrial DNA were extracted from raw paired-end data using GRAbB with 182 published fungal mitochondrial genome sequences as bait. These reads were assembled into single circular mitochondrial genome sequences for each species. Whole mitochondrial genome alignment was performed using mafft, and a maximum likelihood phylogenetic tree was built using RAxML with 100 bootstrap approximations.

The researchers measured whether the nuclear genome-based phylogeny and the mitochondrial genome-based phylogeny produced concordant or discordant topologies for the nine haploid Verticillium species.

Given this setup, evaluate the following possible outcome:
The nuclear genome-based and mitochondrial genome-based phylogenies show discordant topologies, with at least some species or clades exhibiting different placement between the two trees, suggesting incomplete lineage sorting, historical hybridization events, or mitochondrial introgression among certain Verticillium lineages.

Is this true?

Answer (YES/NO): NO